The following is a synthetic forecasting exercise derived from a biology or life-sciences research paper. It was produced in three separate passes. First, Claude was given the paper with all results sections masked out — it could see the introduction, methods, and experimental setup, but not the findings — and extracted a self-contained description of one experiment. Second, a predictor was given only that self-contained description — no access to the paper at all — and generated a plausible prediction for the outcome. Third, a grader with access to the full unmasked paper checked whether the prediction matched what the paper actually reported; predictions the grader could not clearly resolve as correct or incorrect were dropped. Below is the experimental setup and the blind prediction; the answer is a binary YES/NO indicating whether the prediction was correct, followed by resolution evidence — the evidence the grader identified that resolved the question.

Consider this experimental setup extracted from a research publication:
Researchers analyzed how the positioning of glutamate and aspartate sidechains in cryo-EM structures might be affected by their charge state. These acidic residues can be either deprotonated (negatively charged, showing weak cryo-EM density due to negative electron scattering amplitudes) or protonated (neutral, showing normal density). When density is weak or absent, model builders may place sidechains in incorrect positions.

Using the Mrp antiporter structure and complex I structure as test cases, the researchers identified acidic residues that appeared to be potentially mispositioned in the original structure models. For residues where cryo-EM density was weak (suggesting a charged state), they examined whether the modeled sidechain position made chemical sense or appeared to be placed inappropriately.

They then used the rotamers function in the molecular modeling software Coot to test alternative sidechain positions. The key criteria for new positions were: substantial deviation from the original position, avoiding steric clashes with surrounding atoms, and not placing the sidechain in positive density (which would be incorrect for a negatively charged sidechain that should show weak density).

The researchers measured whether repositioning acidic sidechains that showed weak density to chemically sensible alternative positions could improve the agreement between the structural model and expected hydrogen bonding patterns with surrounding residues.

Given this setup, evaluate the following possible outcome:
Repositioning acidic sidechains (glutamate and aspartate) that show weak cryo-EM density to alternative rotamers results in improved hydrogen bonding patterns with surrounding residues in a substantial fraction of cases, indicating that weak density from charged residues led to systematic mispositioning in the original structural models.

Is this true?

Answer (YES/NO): NO